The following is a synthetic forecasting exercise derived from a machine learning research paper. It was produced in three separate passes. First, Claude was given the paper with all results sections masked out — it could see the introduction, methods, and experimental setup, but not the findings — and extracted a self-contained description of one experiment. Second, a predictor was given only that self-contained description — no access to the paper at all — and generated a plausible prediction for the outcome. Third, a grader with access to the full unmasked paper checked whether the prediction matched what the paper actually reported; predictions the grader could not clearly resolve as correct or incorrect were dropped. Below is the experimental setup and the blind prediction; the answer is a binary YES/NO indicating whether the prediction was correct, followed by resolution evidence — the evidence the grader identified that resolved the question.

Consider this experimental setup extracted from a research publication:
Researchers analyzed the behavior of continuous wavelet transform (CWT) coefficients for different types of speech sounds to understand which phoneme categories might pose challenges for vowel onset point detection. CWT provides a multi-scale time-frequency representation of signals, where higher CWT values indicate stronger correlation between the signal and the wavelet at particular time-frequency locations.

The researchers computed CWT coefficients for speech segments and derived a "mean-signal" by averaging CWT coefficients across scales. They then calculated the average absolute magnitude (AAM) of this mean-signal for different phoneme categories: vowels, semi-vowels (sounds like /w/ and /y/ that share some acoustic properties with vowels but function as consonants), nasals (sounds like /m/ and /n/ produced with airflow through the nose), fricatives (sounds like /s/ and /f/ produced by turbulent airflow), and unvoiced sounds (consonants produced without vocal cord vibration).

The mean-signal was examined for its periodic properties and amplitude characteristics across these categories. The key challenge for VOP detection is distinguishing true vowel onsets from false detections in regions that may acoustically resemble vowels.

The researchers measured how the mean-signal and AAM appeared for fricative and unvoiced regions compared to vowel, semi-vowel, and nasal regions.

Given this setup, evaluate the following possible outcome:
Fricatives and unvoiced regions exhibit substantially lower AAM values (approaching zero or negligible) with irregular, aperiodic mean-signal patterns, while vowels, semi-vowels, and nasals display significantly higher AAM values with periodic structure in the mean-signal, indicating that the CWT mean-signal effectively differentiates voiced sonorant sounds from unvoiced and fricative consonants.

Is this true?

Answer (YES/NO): YES